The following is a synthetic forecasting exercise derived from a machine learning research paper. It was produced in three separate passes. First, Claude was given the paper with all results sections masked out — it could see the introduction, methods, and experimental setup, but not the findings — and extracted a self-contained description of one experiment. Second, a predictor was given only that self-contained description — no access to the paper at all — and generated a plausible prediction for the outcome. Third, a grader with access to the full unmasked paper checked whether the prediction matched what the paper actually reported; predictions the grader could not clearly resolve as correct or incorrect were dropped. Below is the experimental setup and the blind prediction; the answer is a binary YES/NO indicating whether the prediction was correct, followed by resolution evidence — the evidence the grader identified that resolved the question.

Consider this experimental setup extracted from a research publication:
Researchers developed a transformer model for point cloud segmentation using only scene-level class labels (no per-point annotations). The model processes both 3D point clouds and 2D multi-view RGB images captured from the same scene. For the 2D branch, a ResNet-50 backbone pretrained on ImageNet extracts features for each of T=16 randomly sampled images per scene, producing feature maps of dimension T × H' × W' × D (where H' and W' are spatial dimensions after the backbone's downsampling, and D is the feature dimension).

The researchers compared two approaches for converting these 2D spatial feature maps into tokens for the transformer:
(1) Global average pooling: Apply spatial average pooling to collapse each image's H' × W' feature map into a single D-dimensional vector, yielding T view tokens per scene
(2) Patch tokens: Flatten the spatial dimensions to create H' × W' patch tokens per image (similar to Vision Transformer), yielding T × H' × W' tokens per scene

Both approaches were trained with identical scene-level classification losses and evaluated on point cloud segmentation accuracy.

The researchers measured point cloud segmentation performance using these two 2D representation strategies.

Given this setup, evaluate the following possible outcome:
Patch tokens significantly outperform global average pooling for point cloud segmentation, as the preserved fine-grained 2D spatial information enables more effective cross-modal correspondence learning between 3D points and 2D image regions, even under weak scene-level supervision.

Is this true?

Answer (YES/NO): NO